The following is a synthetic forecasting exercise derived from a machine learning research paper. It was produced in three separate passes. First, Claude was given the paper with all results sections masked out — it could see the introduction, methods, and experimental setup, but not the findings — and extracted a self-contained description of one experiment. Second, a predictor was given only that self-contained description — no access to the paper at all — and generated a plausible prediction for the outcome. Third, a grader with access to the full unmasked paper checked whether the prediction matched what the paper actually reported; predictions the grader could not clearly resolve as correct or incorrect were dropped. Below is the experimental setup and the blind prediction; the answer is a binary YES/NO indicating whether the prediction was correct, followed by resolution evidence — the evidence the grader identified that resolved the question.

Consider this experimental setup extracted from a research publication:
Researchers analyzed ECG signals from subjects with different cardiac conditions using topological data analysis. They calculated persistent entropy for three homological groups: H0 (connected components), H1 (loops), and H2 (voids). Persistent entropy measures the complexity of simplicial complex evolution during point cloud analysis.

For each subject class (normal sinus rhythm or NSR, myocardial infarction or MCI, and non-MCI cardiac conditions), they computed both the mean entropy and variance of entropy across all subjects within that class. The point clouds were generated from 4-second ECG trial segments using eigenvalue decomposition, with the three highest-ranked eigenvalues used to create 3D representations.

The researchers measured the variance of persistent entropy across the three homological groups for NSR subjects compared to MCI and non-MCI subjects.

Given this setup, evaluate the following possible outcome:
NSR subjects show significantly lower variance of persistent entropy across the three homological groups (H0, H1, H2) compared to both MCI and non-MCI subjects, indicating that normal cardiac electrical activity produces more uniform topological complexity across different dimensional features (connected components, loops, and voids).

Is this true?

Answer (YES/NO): YES